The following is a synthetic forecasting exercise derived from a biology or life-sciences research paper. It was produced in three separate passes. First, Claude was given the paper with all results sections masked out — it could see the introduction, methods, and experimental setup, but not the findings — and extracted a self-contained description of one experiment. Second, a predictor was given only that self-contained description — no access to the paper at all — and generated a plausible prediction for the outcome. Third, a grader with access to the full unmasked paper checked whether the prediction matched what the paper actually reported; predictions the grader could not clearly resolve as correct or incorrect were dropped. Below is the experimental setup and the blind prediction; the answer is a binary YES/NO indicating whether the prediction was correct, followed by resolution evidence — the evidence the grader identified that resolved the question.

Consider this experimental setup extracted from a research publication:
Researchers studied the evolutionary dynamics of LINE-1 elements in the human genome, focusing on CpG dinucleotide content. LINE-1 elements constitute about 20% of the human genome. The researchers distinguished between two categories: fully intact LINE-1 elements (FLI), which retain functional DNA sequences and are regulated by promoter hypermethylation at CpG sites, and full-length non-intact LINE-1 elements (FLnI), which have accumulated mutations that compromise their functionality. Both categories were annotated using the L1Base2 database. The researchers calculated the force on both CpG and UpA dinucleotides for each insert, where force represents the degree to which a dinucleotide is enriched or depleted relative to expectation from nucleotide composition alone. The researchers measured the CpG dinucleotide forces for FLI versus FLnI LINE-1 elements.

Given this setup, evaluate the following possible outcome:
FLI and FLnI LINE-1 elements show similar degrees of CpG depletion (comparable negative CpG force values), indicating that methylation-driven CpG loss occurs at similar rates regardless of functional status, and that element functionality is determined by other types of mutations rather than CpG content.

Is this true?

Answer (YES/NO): NO